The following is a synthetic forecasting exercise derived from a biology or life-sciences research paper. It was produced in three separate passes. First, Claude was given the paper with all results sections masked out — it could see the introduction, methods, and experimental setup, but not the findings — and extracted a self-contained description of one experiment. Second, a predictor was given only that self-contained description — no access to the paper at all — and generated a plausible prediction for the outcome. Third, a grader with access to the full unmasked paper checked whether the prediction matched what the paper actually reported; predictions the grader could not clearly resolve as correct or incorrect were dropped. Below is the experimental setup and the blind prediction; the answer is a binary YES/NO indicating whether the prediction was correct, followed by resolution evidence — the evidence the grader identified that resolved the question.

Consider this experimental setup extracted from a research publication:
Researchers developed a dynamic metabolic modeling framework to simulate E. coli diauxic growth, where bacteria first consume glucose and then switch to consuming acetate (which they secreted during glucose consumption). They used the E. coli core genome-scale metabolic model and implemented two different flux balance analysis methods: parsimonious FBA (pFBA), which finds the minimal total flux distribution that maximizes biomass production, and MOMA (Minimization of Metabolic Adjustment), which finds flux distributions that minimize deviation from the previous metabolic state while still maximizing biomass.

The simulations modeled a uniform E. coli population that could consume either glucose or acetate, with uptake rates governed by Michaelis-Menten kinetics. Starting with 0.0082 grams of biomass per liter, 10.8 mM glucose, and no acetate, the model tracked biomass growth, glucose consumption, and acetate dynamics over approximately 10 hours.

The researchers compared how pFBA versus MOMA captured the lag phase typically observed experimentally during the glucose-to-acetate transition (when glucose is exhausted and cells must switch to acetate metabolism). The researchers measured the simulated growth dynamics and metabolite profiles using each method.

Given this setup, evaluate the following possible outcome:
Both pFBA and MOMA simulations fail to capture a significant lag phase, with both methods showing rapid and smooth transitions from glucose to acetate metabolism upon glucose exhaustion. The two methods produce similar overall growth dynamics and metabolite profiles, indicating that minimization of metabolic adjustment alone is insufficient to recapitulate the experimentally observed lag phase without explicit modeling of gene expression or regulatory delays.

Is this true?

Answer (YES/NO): NO